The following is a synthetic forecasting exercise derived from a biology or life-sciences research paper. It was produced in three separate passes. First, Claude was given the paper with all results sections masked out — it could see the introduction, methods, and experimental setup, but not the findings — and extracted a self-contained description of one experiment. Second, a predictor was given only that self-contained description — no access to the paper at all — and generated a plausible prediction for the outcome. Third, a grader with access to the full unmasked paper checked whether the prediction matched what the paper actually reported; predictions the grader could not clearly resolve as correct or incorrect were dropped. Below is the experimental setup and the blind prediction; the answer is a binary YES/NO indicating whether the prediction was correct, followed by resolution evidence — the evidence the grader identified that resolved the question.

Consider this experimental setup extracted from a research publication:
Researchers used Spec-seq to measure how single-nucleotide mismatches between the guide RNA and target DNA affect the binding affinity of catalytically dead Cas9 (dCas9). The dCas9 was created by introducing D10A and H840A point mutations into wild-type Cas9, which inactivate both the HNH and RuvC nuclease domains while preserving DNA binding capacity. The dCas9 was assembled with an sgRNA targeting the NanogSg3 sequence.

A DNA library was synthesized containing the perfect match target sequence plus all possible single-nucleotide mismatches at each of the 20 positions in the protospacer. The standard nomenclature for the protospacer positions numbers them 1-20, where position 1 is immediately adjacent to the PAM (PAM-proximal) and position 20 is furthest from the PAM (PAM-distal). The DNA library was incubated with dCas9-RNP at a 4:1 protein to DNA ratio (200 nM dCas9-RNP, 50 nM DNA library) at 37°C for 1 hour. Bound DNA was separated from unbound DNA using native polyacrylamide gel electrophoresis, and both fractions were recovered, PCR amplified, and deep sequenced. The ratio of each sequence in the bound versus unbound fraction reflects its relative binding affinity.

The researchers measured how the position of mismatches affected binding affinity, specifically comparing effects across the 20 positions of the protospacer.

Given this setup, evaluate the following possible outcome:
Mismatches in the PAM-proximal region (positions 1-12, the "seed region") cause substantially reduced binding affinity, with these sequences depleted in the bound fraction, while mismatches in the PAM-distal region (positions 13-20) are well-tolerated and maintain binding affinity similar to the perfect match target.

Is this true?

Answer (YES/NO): NO